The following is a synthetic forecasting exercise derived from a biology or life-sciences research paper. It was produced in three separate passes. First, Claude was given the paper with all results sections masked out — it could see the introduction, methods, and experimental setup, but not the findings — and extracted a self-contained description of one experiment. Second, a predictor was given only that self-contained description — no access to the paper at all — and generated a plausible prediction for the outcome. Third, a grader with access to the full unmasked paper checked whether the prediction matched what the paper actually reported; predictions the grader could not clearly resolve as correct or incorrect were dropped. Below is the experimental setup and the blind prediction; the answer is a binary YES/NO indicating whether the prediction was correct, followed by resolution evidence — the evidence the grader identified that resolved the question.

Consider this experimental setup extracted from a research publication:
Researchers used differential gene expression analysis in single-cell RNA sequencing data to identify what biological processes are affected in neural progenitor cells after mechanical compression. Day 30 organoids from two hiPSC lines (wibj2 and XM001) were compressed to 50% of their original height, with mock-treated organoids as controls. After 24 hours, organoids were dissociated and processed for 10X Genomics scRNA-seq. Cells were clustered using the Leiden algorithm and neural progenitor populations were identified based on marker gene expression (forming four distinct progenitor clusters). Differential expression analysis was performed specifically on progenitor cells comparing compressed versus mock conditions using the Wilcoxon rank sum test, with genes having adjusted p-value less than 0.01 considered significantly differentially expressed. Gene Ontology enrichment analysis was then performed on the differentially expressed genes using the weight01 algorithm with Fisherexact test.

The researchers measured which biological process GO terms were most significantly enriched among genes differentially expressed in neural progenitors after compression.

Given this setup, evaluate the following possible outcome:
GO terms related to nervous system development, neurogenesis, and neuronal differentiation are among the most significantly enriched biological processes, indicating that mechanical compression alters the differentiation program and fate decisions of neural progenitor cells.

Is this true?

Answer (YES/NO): NO